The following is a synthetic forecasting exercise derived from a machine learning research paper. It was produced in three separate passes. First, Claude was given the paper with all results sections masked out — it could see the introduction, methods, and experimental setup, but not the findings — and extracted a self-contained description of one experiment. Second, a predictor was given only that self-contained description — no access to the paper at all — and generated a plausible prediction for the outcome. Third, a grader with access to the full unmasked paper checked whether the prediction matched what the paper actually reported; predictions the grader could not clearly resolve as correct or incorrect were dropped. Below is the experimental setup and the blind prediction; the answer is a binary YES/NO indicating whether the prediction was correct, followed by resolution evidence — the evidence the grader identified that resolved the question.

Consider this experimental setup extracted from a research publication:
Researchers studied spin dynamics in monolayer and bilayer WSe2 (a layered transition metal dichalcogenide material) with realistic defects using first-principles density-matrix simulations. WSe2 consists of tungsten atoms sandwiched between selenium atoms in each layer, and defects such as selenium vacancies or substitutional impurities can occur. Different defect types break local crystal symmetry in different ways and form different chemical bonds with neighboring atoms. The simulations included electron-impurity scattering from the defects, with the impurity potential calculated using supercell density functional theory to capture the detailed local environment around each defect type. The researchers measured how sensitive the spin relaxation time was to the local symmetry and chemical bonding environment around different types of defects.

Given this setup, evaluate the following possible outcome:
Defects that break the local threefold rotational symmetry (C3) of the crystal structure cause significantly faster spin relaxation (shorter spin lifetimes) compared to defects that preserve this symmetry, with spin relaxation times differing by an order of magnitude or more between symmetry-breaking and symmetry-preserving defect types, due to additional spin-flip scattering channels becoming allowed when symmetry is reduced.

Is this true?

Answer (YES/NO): NO